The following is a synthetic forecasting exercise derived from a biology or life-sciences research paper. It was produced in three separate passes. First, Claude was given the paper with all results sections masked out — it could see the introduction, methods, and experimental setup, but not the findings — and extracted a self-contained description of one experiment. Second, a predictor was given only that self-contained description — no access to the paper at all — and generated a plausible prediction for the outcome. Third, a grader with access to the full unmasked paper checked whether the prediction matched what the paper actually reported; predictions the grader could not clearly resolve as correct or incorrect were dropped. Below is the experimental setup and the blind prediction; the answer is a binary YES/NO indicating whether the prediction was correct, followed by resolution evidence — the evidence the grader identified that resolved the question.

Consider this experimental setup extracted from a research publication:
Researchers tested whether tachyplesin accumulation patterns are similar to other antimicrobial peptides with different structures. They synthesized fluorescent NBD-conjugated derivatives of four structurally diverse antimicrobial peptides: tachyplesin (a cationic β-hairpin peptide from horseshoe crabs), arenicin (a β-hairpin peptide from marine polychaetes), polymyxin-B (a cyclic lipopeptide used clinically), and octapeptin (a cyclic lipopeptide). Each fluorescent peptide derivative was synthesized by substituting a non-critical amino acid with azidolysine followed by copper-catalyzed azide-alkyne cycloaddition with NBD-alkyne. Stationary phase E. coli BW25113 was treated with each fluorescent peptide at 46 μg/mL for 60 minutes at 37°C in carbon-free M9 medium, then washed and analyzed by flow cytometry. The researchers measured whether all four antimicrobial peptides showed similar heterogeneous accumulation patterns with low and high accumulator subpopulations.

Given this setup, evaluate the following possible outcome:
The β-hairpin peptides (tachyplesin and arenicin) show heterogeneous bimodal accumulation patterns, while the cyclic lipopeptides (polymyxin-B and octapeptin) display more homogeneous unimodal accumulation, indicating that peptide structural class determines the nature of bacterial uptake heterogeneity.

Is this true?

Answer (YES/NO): NO